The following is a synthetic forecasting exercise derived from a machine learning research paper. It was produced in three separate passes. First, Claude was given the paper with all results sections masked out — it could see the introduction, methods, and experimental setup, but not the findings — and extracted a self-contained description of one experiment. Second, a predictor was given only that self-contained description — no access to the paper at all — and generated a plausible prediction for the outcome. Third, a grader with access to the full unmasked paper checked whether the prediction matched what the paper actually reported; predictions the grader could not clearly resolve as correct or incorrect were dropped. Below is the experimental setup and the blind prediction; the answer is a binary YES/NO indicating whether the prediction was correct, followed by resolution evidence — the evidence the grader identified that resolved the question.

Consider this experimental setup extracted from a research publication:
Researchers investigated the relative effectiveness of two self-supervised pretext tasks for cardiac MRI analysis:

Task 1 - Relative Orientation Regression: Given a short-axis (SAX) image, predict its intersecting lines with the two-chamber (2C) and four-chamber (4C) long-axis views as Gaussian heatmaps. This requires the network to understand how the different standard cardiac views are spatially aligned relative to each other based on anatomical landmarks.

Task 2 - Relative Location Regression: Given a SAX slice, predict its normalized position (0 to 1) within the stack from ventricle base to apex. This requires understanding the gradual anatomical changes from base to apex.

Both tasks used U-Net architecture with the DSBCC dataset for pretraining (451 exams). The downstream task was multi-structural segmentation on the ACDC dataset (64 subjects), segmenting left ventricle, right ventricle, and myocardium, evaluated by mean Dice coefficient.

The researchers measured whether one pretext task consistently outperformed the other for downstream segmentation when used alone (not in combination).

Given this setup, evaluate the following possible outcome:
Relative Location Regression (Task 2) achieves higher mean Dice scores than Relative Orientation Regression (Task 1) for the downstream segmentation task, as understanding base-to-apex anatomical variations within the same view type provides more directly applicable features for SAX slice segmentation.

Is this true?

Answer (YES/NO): NO